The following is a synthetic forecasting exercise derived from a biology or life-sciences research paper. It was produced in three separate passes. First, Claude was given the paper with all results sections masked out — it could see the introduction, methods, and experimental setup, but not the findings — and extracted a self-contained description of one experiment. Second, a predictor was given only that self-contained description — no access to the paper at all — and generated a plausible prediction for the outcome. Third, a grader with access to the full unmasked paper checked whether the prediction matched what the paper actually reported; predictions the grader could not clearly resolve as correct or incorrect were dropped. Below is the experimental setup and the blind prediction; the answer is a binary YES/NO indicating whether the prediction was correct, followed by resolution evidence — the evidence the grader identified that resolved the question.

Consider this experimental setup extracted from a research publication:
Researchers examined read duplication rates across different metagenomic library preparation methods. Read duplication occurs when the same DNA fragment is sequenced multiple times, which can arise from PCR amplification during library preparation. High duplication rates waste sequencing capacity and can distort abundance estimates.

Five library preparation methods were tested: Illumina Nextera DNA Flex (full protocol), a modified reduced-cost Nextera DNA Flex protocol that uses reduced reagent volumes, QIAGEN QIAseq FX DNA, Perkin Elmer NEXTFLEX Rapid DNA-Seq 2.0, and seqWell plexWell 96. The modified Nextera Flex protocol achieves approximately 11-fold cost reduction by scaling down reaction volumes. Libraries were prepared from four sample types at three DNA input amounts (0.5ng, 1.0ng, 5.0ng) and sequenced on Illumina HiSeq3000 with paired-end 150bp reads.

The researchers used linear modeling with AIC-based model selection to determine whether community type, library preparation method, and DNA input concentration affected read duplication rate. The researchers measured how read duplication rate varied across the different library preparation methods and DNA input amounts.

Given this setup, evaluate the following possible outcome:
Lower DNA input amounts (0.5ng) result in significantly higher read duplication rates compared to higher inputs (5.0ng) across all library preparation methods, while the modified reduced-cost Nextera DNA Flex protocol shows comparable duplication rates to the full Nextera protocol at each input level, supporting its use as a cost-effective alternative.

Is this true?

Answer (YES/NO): NO